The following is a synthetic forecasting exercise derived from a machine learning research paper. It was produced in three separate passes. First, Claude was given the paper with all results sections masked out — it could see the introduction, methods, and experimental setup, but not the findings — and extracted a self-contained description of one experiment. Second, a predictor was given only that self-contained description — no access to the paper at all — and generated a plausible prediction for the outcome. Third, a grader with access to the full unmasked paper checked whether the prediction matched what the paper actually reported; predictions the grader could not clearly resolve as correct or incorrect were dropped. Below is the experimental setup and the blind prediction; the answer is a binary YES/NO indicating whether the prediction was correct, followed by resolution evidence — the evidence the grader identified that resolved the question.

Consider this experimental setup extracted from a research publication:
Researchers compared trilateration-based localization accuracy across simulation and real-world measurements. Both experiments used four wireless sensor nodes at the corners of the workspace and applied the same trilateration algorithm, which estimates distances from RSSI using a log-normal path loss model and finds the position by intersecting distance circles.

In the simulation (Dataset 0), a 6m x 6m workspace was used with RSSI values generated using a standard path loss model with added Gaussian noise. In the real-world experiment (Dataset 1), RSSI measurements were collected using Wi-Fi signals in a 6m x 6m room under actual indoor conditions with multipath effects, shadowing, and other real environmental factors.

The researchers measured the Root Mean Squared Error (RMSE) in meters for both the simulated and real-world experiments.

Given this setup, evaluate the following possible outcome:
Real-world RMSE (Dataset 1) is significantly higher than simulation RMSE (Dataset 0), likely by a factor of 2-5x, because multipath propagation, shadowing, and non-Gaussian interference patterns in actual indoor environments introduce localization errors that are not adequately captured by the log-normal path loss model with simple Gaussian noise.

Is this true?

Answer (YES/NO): YES